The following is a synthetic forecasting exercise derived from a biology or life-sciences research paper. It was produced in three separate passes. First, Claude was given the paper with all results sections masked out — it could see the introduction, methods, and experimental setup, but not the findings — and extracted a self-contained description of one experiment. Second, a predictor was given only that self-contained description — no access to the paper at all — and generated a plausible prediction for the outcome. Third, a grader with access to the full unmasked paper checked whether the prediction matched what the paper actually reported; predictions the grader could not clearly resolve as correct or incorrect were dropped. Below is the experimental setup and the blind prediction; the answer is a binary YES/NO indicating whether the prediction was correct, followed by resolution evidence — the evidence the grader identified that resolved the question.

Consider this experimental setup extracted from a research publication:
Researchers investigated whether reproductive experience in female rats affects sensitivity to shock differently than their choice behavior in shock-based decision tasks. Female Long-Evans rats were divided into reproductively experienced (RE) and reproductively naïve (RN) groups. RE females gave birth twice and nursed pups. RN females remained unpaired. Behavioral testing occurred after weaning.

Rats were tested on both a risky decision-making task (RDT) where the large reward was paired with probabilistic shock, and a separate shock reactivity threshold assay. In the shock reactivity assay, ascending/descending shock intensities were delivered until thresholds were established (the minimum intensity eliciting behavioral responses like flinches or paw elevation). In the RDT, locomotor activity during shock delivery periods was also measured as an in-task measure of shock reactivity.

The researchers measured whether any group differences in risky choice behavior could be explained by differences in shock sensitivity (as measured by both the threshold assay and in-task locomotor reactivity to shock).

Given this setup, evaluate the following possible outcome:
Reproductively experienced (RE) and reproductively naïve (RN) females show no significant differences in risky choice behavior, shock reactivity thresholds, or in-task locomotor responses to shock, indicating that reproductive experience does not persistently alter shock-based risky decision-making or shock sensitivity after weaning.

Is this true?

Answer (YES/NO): NO